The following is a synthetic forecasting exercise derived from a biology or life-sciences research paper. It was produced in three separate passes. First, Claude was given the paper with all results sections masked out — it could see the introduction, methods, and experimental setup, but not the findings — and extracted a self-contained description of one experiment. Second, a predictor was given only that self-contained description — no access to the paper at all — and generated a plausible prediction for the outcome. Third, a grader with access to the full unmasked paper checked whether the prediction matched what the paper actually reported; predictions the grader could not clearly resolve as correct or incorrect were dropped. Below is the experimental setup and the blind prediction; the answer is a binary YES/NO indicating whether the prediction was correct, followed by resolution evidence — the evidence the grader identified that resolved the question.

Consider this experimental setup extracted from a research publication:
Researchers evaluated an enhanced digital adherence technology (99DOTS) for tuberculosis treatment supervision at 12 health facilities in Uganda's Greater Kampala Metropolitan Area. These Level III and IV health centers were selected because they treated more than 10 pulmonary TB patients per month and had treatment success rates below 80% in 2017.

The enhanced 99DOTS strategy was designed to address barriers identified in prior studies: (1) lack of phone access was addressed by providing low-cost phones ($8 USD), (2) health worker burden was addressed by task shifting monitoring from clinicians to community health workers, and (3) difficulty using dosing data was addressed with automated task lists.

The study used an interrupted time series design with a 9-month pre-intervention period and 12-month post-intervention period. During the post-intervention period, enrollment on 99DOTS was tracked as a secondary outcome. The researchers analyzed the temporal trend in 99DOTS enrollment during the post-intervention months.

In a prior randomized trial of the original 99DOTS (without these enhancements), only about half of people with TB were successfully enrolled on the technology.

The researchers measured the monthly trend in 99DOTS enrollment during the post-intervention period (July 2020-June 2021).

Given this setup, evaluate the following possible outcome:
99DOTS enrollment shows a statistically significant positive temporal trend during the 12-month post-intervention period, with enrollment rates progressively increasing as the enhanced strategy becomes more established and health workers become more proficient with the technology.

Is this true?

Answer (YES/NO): NO